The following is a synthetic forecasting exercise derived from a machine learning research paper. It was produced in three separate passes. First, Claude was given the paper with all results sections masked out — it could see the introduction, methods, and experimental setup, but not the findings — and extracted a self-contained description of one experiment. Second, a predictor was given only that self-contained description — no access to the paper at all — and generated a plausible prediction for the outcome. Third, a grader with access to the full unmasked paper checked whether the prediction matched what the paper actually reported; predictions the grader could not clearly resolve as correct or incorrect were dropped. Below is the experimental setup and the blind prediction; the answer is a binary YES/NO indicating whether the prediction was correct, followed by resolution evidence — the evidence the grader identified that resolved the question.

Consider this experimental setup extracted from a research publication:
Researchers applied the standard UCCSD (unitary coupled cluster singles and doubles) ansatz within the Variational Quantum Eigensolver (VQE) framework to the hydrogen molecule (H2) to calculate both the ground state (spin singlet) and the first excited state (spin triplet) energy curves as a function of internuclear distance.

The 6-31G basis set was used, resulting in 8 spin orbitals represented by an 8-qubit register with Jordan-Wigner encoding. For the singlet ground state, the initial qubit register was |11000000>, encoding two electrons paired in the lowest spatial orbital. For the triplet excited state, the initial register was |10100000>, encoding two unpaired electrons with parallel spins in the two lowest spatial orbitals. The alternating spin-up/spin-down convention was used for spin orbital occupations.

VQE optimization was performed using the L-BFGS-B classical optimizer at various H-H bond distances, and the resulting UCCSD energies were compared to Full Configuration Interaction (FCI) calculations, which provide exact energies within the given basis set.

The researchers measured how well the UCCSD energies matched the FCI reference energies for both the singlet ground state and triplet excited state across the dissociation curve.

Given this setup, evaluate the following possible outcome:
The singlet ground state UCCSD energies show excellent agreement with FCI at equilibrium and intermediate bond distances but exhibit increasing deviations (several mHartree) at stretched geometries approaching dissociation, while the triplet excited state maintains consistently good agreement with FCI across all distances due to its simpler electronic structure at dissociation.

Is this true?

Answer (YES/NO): NO